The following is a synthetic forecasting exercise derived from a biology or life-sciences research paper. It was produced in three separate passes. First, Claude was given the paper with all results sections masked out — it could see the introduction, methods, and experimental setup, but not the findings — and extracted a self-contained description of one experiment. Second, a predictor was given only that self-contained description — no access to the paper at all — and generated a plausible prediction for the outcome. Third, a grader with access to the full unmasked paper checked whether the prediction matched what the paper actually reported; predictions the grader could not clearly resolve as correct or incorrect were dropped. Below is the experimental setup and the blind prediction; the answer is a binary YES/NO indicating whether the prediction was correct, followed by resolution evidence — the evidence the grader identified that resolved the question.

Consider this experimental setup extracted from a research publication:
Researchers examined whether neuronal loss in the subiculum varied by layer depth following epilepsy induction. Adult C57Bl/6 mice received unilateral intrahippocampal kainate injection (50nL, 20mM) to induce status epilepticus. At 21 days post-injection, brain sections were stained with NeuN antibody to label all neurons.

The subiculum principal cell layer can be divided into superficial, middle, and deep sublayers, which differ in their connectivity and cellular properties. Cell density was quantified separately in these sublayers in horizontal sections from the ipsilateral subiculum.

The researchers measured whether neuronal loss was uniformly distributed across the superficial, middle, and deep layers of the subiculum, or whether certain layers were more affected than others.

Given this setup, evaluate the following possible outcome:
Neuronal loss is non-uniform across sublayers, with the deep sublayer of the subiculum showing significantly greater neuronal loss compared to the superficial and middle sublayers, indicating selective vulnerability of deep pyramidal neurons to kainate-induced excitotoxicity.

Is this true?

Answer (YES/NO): NO